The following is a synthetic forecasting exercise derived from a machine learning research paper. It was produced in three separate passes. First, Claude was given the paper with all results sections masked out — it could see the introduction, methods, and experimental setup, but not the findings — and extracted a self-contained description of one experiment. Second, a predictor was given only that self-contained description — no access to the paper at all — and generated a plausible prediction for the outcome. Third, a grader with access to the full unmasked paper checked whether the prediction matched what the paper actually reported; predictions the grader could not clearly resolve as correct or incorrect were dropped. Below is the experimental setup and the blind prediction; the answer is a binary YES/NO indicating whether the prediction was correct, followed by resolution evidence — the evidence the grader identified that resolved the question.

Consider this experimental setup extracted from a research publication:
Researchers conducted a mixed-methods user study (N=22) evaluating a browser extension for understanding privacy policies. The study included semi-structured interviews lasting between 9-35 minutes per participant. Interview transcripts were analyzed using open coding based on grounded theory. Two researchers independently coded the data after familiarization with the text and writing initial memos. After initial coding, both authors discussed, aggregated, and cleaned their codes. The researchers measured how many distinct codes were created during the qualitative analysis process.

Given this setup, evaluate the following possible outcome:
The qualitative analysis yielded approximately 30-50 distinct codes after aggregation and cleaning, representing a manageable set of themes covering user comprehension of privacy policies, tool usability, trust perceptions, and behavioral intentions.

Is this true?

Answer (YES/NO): NO